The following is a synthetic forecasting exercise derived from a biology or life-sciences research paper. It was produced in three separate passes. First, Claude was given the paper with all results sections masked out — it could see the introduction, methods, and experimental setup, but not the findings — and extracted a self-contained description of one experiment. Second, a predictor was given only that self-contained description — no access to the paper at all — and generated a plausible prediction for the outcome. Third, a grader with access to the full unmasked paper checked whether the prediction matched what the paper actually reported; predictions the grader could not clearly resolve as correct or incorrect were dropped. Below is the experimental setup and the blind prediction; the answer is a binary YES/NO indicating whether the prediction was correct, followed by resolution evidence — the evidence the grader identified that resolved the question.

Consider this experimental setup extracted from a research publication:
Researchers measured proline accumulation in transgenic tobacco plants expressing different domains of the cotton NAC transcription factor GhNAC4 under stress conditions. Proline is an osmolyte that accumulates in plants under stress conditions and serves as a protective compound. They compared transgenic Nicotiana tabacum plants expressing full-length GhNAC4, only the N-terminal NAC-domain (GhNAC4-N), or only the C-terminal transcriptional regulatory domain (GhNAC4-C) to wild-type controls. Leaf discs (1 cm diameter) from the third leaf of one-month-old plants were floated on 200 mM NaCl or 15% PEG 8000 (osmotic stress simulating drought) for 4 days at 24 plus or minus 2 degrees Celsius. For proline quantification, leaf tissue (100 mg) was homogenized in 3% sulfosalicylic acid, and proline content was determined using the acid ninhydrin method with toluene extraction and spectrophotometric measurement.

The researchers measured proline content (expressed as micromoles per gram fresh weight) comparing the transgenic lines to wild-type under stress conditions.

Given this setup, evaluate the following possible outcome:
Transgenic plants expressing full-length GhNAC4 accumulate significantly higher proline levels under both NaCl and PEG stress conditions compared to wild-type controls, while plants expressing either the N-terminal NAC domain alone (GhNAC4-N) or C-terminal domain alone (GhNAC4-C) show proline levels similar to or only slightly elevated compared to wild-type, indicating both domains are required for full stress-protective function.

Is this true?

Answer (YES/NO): NO